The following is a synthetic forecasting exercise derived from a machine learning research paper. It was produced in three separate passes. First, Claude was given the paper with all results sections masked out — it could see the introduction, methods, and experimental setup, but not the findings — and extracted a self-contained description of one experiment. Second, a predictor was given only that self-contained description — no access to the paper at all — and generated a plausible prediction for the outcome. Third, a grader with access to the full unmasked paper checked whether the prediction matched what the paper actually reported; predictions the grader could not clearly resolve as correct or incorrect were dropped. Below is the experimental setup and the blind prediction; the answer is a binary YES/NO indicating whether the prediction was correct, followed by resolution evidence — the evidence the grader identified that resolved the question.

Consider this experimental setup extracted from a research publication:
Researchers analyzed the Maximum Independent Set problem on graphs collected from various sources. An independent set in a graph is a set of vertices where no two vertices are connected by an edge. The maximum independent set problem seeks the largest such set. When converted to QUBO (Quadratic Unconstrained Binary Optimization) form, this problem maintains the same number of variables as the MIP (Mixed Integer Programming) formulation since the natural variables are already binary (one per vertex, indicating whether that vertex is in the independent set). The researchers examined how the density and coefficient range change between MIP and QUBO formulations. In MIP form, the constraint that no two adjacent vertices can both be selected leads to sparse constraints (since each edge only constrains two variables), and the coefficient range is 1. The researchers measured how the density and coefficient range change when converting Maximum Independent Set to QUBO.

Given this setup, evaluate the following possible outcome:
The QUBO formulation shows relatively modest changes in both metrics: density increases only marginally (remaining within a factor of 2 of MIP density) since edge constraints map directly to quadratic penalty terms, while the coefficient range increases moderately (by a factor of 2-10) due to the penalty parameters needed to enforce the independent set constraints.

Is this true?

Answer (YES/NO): NO